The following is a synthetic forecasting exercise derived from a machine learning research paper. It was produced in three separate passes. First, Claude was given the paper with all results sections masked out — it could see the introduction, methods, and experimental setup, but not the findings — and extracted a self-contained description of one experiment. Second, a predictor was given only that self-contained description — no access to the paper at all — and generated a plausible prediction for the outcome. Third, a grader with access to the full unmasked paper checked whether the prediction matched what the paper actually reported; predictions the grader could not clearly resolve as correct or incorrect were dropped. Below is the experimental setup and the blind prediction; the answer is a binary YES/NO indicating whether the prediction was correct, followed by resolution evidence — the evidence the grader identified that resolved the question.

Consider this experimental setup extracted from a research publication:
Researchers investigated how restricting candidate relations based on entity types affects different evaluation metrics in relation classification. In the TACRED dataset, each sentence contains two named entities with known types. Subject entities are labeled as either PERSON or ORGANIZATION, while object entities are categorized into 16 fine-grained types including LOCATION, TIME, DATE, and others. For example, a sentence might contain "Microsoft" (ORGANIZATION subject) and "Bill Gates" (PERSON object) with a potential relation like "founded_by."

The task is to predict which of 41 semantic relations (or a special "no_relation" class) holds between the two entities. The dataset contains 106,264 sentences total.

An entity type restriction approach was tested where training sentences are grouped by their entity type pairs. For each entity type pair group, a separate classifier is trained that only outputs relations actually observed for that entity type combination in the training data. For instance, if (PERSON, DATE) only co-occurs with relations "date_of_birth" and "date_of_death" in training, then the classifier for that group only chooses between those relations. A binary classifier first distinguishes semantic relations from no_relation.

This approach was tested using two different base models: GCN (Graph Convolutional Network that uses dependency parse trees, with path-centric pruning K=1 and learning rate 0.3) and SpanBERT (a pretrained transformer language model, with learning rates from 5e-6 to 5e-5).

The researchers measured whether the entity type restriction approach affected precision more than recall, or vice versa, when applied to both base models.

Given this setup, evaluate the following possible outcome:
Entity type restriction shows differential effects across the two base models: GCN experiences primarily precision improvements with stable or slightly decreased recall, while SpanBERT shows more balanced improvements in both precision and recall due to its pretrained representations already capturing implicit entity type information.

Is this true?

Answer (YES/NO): NO